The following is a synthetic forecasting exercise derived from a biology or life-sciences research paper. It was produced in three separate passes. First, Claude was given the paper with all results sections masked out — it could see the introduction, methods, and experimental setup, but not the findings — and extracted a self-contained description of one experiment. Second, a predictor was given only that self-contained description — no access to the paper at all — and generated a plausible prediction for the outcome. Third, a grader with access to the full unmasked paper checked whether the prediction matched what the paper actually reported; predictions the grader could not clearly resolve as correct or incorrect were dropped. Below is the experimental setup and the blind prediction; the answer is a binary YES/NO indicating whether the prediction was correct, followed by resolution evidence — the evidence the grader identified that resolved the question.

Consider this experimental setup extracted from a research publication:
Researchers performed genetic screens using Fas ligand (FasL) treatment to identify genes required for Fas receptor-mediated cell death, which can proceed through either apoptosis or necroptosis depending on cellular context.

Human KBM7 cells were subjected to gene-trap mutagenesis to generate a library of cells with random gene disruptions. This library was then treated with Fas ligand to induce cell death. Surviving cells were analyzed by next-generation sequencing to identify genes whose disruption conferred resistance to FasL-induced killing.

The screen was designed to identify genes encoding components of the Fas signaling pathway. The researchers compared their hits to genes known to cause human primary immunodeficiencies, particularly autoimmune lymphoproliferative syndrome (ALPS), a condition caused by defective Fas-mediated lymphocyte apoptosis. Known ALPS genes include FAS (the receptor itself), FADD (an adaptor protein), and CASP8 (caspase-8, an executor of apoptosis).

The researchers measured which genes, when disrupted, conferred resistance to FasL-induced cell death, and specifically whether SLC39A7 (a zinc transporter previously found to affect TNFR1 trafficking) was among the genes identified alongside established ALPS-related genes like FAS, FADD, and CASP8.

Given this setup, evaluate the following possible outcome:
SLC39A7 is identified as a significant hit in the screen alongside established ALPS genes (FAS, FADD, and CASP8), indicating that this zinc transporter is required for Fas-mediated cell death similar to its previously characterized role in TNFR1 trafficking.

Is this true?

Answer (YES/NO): YES